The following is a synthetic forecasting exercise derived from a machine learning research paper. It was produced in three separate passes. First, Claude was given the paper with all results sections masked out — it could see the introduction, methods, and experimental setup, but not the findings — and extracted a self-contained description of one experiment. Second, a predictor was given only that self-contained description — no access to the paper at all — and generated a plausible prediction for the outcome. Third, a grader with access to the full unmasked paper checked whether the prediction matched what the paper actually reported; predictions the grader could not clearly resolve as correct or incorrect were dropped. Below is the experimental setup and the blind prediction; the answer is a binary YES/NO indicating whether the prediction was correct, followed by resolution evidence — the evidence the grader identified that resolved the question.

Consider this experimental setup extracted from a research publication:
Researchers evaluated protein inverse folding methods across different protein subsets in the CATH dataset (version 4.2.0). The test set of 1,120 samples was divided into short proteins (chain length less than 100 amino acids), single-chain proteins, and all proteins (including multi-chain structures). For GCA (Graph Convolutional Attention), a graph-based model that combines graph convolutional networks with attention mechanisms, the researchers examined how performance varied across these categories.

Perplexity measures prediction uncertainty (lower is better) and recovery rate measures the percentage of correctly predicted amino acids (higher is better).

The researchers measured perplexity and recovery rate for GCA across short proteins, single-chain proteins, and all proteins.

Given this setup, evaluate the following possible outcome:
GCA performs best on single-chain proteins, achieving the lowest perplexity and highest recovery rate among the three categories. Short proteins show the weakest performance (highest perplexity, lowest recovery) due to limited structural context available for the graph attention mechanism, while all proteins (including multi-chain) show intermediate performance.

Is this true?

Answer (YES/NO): NO